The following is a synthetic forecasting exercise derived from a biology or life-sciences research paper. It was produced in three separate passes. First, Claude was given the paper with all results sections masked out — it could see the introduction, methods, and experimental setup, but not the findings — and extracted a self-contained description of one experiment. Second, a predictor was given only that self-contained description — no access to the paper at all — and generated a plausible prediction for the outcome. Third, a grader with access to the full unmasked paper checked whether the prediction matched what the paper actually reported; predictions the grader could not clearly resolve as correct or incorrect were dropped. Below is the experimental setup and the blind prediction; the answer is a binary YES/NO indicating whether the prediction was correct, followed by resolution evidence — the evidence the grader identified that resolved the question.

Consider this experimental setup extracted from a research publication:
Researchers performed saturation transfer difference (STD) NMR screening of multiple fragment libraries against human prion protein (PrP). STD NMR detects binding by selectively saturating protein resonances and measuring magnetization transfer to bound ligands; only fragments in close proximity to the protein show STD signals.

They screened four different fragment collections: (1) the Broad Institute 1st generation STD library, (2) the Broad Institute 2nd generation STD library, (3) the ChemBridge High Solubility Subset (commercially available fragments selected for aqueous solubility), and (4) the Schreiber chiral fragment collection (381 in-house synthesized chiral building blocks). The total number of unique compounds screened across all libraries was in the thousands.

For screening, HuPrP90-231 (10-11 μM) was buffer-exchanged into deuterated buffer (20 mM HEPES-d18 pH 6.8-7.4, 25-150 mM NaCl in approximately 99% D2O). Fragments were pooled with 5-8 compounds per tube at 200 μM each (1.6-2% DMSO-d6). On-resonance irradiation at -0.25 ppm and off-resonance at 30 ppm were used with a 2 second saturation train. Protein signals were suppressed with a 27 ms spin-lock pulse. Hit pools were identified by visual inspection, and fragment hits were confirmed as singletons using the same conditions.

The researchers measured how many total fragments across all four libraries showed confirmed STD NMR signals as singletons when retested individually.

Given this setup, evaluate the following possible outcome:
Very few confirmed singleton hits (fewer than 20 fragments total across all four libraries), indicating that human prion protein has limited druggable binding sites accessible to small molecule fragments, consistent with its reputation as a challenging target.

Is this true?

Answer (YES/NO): NO